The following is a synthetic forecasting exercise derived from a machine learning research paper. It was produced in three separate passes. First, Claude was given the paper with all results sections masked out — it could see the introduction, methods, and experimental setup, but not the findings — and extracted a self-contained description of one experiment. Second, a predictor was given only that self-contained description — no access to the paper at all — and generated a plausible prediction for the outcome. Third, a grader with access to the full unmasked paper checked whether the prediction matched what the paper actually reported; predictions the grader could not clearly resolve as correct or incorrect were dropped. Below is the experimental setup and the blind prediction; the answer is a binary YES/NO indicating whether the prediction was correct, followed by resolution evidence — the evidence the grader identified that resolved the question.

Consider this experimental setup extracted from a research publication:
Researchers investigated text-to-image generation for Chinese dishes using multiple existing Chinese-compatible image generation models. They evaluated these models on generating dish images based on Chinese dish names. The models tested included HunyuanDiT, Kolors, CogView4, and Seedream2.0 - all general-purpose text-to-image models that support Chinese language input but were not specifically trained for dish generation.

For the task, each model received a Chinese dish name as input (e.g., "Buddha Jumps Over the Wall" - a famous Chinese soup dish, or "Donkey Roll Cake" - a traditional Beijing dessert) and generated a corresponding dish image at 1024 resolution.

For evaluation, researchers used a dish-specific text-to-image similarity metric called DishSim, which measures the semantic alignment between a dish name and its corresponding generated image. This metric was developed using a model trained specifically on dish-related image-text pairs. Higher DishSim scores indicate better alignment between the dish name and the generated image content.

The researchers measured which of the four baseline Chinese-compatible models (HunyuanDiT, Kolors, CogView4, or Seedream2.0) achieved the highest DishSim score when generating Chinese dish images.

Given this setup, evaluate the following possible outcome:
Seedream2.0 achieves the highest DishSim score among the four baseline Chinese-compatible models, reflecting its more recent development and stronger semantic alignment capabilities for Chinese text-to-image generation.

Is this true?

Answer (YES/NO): YES